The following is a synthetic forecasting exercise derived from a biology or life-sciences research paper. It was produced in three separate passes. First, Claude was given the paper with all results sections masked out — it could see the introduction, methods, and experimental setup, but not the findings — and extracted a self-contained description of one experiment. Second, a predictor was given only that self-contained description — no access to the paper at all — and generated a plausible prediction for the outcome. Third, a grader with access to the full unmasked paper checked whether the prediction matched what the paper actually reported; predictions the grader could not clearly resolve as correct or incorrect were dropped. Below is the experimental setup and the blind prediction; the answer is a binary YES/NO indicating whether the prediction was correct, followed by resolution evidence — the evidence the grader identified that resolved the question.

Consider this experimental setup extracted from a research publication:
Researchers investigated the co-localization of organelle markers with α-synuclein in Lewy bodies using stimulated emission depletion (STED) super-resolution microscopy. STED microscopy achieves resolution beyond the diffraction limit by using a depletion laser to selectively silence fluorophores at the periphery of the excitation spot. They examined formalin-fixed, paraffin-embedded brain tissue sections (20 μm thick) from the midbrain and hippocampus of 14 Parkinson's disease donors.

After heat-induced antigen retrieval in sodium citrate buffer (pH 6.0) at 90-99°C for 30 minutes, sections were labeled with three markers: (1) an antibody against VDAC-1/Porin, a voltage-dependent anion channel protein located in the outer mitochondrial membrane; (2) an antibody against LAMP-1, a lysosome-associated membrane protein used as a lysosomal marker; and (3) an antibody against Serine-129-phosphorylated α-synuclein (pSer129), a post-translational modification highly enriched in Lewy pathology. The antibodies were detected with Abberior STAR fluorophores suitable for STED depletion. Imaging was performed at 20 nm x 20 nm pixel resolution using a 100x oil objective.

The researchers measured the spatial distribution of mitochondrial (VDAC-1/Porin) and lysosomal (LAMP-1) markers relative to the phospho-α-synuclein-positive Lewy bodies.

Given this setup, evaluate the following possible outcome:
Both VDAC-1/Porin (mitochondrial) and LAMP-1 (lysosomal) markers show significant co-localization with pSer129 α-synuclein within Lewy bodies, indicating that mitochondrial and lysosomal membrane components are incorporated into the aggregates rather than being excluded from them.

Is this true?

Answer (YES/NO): YES